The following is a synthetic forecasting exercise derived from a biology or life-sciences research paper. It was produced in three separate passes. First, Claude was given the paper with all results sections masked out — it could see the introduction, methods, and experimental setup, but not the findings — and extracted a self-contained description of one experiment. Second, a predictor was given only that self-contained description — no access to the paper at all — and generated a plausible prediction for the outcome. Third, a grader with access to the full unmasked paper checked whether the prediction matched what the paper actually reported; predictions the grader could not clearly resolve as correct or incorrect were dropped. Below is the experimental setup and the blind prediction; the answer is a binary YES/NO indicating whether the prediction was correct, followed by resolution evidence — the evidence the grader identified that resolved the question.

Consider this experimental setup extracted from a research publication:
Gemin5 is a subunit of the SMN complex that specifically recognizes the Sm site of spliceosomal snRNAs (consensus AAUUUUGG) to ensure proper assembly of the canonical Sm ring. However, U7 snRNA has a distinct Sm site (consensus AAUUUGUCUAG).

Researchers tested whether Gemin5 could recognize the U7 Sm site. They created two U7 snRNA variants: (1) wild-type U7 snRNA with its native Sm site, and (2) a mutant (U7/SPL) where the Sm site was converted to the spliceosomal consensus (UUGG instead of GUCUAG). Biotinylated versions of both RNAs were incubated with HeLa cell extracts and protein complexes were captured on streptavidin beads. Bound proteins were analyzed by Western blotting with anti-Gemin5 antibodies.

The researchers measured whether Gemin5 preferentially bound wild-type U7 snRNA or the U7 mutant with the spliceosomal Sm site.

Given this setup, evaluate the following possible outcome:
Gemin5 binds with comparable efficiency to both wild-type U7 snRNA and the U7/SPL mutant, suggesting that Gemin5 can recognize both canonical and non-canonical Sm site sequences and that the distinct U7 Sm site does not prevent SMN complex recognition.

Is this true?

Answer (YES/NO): NO